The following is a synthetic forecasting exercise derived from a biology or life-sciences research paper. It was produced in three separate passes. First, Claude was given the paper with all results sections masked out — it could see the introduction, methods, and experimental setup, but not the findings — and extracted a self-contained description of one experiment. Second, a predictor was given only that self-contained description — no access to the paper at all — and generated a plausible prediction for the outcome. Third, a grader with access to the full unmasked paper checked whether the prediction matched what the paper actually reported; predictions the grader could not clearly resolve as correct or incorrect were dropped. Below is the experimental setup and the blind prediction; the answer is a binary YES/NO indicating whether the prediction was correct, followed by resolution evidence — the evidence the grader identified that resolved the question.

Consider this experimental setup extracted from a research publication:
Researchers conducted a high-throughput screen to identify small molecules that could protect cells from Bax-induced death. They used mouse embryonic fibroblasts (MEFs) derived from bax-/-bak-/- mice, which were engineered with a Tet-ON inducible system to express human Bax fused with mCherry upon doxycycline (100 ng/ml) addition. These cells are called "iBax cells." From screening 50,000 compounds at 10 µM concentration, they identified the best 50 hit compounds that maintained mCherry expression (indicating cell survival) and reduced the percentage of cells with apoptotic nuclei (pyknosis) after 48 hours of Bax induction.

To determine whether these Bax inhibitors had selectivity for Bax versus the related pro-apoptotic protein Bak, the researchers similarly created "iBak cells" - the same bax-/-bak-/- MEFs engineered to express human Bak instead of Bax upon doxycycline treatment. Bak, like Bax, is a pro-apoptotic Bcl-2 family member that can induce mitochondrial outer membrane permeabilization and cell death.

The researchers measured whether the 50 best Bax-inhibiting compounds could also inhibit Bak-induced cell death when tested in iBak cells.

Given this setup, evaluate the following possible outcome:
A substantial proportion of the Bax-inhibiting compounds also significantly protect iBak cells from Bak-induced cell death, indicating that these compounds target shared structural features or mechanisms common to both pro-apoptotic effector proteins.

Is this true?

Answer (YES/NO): NO